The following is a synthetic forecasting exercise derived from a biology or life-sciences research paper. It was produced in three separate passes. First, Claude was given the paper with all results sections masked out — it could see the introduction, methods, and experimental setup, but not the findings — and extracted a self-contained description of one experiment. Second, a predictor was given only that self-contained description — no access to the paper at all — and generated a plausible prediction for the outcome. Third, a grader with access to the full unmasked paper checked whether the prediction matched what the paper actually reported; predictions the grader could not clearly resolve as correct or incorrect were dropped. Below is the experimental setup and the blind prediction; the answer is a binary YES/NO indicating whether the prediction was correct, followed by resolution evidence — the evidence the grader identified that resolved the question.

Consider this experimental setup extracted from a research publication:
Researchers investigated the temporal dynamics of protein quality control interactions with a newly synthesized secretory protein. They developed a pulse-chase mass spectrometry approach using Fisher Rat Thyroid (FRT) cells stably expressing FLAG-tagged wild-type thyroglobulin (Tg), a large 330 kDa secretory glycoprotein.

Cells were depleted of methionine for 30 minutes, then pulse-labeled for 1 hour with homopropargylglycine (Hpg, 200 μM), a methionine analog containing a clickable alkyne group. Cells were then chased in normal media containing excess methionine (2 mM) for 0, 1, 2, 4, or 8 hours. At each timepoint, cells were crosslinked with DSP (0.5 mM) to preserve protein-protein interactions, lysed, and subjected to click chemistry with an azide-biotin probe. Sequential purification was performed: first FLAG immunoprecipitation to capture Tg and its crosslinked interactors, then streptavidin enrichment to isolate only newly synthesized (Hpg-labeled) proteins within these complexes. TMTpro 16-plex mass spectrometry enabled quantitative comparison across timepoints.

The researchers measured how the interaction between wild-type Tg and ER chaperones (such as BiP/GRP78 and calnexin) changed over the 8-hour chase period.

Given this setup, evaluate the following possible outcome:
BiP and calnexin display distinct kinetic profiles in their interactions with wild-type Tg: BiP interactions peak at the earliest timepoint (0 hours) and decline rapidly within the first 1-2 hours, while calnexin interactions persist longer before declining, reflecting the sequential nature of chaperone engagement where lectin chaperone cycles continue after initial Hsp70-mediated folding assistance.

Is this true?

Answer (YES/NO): NO